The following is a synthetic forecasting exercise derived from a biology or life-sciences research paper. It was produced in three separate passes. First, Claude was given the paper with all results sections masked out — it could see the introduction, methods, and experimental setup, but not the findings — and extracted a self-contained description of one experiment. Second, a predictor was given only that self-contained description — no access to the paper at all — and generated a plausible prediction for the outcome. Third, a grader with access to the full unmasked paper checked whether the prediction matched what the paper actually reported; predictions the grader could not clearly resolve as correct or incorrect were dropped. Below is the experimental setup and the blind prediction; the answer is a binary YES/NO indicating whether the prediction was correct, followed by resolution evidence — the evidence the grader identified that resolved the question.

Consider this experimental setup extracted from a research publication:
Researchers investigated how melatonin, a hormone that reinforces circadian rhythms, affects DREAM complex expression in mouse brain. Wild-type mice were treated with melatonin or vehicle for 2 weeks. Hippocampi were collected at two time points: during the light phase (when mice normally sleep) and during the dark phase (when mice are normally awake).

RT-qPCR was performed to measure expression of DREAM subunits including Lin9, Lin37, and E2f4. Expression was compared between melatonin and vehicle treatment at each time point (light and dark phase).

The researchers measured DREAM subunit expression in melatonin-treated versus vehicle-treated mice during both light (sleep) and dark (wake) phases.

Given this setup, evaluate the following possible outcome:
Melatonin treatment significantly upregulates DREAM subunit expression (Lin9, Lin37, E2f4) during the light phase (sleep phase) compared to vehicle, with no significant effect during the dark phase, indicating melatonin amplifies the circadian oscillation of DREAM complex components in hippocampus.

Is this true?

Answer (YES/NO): NO